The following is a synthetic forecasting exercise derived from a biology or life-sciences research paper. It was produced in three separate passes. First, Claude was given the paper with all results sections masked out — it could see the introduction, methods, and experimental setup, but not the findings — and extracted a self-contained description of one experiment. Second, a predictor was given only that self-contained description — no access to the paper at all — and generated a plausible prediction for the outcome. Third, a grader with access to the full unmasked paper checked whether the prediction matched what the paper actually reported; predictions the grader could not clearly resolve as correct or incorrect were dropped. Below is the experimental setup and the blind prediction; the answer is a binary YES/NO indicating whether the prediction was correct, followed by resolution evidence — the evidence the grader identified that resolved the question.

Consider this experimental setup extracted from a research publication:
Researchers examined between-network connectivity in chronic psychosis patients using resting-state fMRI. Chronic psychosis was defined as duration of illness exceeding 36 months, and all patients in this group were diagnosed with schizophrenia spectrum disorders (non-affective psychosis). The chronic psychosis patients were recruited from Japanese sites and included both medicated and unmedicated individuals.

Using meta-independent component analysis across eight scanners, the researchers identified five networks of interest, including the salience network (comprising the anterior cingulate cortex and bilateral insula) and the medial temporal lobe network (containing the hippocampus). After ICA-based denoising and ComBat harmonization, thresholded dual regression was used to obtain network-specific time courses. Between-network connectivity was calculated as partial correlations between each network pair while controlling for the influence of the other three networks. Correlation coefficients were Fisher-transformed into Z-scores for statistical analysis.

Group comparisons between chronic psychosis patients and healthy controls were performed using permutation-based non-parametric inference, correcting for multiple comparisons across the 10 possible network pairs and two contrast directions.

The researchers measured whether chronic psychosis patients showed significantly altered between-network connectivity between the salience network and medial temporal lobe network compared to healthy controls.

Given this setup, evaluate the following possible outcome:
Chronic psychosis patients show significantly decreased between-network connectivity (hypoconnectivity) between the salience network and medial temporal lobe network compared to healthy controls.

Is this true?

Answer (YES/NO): NO